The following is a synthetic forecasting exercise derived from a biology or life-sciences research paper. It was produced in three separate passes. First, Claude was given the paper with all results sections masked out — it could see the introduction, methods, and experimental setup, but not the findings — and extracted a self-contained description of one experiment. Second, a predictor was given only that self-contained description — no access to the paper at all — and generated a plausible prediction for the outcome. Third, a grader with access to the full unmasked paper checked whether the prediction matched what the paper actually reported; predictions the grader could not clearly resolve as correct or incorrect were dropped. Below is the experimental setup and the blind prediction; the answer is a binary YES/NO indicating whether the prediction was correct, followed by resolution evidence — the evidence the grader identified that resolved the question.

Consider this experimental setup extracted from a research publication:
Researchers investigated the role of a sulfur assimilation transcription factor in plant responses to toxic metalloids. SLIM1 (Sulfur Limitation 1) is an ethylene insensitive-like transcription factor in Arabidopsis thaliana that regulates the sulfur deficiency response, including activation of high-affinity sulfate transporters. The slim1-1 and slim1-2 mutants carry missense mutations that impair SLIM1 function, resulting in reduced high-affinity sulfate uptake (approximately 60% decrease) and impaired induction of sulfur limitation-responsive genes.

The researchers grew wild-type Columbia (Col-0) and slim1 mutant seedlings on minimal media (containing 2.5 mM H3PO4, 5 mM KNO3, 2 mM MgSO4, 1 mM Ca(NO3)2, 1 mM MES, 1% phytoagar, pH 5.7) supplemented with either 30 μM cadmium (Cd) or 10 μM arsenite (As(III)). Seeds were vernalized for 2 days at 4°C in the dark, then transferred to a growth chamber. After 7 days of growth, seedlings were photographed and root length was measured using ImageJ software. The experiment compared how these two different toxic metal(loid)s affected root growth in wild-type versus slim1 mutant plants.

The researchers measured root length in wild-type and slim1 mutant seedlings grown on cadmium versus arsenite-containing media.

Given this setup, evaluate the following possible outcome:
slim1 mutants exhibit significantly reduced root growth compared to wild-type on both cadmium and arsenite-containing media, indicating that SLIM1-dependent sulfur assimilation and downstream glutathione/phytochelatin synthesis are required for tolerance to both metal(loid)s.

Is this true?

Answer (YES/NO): NO